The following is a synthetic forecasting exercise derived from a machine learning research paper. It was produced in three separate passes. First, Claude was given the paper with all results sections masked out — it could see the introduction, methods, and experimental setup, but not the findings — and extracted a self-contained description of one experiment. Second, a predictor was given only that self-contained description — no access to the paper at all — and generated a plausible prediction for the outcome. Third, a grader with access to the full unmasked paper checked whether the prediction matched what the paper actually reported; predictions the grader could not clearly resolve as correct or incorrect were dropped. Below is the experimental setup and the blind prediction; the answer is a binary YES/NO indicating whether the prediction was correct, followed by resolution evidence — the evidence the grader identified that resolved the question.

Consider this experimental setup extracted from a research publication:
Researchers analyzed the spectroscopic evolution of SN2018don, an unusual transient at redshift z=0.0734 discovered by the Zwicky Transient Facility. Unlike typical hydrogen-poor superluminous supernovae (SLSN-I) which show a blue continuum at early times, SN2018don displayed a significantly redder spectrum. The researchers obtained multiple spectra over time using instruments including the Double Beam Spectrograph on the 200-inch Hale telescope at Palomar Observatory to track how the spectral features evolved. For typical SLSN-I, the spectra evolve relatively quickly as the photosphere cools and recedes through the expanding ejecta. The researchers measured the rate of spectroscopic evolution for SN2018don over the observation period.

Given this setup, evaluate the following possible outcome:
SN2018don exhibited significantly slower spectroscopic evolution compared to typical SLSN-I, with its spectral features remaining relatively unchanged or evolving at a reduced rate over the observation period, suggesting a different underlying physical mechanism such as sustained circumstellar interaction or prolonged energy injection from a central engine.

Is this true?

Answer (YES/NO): YES